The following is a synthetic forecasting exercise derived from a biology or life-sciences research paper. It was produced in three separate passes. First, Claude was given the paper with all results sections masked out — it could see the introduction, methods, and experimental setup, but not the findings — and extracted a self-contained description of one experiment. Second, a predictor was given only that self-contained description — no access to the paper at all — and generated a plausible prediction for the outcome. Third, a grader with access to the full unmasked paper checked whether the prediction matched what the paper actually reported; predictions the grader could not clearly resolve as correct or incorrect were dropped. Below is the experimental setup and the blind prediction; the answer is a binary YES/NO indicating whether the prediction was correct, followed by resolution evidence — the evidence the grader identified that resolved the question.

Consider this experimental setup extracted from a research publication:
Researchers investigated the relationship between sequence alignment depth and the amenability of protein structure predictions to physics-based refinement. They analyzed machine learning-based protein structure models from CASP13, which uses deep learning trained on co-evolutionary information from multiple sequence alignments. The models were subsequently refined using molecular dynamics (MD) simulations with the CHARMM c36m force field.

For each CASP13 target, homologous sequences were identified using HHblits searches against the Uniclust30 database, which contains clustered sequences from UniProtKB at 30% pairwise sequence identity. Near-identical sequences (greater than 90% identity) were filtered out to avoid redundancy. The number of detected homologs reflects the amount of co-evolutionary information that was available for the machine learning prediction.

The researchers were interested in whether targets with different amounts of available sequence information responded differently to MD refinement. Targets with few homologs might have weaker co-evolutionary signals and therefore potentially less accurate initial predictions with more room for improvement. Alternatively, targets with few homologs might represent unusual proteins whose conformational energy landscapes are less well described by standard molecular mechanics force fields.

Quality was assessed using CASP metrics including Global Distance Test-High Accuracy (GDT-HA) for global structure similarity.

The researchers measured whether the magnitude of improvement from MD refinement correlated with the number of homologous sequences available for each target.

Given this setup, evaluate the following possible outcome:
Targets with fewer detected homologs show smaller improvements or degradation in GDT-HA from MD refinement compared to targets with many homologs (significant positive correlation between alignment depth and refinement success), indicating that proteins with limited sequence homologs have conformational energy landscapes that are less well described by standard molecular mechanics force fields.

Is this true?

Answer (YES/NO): NO